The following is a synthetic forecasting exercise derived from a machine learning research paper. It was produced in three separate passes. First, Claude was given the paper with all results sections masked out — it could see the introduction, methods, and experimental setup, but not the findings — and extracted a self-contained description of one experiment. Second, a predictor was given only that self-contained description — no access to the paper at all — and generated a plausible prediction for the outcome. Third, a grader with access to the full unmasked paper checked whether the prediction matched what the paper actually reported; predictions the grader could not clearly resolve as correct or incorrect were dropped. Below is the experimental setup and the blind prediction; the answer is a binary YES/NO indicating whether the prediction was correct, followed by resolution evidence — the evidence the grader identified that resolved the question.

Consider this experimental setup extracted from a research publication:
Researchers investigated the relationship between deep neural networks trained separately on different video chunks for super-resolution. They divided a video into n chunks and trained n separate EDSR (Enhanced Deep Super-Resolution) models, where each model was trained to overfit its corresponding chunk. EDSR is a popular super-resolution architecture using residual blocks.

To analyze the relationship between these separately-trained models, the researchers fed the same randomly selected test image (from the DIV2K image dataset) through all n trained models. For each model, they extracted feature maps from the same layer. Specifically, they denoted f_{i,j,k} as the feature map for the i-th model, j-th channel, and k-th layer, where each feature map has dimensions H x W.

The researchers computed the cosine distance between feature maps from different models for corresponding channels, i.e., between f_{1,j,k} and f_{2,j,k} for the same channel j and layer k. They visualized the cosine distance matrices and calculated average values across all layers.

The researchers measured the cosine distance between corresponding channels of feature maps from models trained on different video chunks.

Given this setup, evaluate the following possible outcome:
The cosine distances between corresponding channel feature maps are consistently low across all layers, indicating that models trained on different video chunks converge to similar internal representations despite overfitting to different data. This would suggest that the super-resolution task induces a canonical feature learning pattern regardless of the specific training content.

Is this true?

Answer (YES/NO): YES